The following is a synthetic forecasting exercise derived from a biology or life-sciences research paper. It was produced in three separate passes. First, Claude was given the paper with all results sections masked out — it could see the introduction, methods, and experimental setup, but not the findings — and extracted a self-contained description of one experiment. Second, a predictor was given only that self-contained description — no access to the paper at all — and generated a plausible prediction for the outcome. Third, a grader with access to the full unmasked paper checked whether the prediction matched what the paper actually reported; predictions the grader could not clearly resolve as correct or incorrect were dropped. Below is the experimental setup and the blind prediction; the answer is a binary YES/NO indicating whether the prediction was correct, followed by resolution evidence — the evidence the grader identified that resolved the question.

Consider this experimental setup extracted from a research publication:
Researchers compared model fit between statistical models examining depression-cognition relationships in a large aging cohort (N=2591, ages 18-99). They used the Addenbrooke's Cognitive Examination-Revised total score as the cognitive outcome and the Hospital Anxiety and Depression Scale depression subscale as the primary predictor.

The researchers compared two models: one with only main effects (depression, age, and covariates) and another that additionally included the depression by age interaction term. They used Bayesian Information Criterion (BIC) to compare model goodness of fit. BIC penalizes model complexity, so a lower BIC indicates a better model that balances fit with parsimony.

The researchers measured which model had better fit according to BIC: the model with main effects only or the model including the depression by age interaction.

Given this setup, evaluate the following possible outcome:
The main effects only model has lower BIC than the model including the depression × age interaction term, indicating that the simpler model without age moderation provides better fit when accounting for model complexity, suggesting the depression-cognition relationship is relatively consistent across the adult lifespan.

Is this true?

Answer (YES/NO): NO